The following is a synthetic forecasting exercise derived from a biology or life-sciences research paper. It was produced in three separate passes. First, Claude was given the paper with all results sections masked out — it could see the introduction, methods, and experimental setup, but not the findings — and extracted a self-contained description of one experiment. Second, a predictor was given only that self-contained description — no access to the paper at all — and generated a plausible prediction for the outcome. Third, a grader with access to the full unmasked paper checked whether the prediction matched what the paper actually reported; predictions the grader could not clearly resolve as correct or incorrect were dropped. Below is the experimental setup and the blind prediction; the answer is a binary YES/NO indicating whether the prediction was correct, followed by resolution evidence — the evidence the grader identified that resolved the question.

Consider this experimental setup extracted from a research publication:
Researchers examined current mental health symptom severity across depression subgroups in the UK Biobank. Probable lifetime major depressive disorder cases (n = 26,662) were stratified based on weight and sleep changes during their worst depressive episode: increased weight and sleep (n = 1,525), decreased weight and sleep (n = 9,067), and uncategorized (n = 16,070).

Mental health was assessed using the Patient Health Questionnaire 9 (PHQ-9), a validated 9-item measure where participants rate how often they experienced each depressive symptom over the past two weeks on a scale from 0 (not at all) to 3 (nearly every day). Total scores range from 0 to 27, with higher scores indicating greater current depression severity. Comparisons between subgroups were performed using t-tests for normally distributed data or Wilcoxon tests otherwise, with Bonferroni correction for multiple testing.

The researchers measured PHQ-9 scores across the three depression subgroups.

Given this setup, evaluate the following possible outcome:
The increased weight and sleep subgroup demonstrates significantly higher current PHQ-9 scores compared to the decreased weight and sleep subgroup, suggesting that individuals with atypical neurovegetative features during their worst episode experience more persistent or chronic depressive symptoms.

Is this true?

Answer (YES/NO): YES